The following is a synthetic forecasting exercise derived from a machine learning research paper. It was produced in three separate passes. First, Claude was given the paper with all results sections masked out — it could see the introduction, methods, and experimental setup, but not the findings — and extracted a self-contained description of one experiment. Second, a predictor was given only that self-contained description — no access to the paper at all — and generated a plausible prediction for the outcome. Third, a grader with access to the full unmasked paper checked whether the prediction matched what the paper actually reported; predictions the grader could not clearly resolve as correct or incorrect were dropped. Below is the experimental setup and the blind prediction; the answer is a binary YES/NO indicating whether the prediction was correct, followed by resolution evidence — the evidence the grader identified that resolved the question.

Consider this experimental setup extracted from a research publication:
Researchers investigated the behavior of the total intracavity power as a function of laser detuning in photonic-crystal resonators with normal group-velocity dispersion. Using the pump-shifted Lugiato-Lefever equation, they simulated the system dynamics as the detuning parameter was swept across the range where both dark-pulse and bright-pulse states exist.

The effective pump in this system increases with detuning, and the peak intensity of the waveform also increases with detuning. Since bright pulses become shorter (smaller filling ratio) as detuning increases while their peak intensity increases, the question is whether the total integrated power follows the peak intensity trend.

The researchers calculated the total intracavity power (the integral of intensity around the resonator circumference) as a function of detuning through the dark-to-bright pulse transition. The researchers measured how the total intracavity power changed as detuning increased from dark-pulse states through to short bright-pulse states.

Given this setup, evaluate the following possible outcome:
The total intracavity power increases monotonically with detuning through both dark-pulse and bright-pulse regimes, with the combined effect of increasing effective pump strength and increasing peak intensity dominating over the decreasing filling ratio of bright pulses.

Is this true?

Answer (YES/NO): NO